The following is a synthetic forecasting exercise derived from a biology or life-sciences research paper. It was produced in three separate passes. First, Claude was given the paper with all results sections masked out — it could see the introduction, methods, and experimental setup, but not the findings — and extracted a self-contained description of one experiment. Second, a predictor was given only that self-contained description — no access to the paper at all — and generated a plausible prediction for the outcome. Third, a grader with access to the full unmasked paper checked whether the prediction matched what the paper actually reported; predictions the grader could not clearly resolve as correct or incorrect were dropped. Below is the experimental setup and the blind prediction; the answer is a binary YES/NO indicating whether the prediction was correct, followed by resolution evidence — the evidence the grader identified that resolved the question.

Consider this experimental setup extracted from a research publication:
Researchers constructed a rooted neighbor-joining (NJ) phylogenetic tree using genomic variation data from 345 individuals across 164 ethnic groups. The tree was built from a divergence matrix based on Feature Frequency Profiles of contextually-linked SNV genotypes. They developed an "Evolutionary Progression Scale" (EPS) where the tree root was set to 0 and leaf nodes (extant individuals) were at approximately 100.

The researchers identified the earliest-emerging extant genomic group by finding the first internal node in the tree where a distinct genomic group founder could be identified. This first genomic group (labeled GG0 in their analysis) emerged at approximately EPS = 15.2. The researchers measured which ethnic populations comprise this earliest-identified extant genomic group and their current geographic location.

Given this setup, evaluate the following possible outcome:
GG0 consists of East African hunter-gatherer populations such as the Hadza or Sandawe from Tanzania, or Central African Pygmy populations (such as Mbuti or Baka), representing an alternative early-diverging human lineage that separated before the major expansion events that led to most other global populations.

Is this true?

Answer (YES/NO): NO